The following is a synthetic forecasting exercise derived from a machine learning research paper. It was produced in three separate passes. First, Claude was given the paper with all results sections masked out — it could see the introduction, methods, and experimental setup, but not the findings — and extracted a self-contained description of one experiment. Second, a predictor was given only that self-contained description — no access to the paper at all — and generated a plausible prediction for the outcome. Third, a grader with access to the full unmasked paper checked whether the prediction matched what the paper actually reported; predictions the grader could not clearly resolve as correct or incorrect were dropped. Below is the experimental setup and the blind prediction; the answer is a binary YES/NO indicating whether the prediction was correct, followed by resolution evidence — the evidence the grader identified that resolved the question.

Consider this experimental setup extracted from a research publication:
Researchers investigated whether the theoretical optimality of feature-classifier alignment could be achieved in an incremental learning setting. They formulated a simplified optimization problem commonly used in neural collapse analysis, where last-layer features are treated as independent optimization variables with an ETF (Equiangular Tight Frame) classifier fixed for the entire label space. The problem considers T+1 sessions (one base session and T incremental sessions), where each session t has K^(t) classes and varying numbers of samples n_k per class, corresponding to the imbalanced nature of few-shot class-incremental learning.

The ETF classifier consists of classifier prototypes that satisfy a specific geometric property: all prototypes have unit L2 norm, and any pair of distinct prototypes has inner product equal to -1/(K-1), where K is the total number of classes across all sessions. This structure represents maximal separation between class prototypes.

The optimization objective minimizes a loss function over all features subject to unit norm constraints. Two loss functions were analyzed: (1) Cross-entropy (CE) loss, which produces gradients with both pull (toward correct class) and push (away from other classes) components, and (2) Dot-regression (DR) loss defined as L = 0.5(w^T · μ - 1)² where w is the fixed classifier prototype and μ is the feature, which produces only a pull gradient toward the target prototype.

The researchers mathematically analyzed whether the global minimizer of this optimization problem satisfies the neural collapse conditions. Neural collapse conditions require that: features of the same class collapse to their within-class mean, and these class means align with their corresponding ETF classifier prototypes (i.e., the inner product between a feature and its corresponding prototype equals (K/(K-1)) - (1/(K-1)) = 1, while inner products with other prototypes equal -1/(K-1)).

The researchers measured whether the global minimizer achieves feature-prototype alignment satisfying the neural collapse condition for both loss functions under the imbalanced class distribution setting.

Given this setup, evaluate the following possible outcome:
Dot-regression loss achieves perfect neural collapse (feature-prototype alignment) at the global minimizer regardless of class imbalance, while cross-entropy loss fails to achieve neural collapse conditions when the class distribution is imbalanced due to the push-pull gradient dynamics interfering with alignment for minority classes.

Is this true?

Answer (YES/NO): NO